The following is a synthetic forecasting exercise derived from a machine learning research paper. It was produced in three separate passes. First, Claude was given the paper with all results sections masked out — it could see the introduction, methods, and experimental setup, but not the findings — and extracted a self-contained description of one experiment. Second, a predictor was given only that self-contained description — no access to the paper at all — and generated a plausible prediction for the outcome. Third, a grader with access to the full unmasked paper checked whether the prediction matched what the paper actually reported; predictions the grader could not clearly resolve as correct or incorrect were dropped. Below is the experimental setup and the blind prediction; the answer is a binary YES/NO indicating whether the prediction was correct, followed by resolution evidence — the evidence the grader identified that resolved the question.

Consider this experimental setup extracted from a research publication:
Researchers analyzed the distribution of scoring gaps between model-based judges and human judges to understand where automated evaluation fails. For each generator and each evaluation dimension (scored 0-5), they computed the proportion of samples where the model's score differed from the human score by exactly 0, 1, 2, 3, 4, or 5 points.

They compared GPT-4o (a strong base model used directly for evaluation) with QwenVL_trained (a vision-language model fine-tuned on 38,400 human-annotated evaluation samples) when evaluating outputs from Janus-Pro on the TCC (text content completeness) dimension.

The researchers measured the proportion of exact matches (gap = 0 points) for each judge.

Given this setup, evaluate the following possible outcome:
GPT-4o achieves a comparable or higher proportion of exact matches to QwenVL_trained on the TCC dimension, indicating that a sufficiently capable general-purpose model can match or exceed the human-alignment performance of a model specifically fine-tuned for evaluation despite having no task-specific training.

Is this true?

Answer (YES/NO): NO